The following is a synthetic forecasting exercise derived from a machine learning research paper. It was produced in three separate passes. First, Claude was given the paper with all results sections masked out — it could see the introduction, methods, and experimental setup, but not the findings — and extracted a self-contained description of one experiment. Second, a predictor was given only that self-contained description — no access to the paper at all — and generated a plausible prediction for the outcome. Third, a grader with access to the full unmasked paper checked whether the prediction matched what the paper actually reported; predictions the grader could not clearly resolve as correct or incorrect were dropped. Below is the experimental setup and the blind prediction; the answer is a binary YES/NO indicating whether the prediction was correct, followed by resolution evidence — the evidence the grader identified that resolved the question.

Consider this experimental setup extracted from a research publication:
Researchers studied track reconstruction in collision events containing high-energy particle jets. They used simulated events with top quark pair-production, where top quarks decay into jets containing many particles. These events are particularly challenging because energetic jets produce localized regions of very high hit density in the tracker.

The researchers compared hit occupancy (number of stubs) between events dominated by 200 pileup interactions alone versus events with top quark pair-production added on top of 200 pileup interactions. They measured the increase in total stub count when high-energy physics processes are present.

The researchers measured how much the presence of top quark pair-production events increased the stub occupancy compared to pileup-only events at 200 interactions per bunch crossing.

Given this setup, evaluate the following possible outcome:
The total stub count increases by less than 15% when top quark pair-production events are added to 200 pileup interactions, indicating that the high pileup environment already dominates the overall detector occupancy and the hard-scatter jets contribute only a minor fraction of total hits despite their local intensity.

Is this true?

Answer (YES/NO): YES